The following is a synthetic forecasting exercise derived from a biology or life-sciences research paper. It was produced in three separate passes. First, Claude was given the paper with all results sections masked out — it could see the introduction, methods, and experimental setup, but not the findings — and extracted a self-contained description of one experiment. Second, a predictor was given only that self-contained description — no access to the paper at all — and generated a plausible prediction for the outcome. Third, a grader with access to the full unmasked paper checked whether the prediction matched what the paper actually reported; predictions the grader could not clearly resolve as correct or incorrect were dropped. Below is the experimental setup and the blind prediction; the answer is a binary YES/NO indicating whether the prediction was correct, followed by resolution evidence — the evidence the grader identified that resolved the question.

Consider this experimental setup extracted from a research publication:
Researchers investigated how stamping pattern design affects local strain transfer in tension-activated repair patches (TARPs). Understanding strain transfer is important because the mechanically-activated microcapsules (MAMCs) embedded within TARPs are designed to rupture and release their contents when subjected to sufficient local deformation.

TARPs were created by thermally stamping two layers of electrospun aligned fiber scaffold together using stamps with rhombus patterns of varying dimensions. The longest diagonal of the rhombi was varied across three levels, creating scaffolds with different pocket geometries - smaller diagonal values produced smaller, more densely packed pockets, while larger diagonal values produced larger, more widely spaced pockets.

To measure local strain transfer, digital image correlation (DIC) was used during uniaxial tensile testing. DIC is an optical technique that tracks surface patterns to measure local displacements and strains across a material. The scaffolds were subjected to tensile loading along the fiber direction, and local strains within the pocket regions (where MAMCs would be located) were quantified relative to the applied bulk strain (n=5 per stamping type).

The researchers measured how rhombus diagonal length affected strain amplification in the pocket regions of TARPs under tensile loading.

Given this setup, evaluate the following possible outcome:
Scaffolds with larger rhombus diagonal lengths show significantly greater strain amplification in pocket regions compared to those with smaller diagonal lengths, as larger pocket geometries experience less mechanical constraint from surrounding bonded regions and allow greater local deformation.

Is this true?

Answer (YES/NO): NO